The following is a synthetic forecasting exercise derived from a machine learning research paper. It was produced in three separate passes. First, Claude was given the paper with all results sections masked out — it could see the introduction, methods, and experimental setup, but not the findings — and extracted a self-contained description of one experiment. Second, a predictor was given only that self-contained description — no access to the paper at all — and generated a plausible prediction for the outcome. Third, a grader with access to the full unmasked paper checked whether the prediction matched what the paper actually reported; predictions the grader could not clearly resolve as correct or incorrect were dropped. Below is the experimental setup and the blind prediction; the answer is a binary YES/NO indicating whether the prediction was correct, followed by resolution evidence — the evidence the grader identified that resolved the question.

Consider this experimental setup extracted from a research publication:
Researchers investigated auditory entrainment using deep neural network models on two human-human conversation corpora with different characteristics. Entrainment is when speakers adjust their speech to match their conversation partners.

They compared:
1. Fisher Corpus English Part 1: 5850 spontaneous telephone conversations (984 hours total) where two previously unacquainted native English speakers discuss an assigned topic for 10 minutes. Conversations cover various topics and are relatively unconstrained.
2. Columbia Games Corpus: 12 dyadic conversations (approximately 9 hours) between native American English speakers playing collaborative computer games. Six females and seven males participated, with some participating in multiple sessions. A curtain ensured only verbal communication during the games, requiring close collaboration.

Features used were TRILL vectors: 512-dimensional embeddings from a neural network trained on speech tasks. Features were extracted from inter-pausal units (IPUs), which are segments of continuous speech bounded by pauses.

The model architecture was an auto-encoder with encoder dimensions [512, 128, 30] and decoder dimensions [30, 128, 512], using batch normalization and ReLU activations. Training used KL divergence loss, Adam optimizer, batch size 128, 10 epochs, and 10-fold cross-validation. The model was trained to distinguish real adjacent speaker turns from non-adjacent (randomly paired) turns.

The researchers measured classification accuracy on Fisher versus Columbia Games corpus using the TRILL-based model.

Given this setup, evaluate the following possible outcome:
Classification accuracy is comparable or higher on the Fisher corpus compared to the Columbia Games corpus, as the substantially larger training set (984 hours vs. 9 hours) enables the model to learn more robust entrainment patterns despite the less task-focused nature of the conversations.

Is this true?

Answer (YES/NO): YES